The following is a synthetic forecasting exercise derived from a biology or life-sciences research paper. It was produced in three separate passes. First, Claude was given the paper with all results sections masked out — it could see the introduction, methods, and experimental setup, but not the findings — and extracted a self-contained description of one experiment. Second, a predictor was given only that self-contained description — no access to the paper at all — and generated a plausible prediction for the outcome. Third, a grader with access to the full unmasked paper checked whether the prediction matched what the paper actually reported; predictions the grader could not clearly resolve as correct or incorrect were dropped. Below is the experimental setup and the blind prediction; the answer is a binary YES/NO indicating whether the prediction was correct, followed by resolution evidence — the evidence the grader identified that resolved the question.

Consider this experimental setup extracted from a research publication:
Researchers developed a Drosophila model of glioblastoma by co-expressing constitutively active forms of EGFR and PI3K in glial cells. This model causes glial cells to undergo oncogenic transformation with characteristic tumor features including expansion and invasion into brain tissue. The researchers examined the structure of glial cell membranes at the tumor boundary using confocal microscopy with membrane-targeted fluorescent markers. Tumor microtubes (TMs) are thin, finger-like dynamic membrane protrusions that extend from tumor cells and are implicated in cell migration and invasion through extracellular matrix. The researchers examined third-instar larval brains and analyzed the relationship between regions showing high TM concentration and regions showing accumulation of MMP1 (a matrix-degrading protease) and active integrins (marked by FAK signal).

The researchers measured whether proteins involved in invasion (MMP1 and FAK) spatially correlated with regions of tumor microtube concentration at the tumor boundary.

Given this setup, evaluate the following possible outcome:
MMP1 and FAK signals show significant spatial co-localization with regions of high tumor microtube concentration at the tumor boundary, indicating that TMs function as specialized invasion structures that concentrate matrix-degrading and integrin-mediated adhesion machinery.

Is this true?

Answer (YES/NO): YES